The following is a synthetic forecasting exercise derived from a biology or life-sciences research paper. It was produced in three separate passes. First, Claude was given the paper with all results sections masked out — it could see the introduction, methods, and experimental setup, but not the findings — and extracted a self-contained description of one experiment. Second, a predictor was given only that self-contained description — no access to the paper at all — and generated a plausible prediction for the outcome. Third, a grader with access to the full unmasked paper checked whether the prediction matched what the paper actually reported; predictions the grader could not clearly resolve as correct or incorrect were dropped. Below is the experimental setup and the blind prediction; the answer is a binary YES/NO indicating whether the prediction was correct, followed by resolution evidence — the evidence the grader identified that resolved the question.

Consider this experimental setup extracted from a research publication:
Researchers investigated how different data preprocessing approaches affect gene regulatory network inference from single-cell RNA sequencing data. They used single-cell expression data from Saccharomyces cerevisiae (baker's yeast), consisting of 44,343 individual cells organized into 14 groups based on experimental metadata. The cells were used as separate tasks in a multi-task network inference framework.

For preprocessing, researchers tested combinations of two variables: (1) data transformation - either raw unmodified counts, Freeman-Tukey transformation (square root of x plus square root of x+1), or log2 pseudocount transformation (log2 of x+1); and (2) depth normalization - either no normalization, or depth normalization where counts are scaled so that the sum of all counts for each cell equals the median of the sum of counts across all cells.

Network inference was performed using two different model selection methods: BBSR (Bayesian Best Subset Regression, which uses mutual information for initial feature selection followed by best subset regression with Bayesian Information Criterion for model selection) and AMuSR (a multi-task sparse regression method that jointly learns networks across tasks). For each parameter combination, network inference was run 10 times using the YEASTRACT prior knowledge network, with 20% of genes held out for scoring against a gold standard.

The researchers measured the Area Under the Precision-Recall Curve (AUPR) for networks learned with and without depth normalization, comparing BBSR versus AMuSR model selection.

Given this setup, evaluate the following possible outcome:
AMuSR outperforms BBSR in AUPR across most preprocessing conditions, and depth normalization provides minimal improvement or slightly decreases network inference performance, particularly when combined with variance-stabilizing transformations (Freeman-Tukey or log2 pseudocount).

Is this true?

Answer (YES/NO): NO